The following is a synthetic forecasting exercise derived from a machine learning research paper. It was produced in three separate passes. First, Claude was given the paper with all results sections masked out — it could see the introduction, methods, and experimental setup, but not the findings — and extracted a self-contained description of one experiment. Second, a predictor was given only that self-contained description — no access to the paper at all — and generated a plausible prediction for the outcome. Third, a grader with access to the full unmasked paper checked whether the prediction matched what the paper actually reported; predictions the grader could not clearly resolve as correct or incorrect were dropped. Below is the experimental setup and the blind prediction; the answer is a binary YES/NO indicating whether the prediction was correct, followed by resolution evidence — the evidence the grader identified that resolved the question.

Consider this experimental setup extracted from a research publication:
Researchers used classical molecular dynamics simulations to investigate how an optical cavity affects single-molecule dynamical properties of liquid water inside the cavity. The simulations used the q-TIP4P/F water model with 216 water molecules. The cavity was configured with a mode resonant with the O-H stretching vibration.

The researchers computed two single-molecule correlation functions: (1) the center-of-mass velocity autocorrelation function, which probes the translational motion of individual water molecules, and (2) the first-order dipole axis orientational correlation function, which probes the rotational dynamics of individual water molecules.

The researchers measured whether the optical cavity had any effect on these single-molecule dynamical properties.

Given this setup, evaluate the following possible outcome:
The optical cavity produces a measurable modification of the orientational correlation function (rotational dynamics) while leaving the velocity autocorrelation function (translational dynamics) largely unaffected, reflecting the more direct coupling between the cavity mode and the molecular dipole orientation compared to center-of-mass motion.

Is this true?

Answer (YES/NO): NO